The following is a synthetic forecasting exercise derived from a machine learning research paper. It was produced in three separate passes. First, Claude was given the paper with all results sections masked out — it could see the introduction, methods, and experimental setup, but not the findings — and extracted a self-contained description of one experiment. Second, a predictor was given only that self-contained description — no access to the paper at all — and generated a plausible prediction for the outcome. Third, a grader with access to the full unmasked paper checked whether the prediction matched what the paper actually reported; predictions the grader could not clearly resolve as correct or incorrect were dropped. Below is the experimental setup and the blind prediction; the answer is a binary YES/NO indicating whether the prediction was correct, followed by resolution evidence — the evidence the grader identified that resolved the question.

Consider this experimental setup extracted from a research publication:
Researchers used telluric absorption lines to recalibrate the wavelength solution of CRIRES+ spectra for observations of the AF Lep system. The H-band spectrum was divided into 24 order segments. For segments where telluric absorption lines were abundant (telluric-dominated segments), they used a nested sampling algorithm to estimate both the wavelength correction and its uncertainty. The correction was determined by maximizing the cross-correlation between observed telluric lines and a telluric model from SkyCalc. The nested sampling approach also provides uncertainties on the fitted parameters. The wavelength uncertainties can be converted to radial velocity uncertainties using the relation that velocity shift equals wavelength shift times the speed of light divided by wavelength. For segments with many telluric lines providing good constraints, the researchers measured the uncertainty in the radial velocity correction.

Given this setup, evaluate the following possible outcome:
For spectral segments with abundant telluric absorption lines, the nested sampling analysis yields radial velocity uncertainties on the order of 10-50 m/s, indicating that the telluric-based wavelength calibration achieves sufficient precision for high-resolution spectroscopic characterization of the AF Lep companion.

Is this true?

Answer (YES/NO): NO